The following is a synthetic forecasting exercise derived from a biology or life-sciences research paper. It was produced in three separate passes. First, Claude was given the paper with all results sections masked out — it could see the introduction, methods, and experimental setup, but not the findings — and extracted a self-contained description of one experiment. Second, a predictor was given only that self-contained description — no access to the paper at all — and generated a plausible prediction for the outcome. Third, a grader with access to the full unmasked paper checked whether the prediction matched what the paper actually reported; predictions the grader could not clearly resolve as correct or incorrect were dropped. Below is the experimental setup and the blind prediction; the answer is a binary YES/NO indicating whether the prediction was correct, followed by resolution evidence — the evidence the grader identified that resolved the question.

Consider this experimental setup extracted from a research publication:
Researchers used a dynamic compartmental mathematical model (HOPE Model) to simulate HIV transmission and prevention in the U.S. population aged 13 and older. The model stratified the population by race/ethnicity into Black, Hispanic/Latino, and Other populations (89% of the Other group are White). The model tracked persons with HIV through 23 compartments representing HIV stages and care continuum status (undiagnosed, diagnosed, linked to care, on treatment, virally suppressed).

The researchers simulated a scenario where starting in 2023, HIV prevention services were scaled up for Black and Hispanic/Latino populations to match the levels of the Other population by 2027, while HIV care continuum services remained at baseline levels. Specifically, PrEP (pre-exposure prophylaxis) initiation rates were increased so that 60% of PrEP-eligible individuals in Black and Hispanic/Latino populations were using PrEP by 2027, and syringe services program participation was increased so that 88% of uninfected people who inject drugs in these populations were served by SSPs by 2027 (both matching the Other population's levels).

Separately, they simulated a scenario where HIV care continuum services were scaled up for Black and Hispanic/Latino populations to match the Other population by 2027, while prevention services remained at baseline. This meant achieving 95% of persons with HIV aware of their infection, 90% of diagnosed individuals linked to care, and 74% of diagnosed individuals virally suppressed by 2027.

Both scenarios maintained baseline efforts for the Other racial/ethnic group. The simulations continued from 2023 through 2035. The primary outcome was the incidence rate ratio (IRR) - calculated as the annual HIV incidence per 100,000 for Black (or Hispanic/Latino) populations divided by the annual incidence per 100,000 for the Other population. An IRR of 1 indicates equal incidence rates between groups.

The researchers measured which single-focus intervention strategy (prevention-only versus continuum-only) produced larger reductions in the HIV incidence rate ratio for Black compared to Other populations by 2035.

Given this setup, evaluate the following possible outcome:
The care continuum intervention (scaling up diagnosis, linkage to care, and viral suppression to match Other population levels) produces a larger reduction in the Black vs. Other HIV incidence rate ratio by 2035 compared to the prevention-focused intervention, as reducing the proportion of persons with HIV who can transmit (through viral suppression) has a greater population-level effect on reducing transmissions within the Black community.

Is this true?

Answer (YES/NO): YES